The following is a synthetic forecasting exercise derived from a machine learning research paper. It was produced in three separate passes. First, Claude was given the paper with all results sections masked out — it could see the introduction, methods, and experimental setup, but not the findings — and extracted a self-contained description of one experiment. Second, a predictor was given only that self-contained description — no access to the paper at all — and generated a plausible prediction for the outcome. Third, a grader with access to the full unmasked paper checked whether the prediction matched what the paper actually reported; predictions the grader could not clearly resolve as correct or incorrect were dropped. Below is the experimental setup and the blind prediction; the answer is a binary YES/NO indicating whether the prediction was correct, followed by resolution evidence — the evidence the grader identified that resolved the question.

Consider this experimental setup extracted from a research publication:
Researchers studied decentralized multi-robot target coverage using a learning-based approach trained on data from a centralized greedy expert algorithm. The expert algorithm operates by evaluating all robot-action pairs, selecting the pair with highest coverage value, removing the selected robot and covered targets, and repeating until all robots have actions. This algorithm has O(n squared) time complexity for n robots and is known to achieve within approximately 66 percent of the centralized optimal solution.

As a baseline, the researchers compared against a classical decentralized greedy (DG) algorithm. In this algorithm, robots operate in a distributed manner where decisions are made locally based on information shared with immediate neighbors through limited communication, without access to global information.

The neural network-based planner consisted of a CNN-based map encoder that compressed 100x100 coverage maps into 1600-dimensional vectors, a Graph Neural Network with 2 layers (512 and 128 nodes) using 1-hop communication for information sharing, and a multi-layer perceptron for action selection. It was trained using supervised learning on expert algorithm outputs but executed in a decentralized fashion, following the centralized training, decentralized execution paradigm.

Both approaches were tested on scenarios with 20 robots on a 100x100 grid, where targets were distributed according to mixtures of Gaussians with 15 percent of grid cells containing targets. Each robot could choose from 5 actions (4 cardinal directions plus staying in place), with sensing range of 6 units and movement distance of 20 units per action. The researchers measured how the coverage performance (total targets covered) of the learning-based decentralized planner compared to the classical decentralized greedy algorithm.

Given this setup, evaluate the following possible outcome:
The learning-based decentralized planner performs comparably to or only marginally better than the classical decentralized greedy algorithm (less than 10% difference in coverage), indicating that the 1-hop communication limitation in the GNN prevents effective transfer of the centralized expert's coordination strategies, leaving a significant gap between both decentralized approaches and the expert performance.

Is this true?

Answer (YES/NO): NO